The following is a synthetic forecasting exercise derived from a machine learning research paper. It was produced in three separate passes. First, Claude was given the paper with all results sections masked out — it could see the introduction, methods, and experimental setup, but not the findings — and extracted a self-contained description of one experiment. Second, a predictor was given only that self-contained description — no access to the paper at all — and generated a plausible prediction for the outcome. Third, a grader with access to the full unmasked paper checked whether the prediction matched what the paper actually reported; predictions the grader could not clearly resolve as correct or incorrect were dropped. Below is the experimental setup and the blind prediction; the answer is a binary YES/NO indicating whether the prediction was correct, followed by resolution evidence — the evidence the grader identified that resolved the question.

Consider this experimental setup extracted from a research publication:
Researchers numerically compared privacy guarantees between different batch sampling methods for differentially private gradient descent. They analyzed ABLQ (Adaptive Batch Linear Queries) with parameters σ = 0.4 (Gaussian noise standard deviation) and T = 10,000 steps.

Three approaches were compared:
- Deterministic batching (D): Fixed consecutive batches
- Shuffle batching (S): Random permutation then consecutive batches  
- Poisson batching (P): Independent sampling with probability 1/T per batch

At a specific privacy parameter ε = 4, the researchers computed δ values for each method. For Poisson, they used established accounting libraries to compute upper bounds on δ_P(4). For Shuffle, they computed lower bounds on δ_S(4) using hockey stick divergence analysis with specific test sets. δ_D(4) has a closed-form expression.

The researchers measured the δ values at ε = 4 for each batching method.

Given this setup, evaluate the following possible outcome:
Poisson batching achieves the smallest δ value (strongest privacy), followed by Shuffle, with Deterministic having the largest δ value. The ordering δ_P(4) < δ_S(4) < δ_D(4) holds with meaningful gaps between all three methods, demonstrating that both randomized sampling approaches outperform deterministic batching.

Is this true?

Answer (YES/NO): NO